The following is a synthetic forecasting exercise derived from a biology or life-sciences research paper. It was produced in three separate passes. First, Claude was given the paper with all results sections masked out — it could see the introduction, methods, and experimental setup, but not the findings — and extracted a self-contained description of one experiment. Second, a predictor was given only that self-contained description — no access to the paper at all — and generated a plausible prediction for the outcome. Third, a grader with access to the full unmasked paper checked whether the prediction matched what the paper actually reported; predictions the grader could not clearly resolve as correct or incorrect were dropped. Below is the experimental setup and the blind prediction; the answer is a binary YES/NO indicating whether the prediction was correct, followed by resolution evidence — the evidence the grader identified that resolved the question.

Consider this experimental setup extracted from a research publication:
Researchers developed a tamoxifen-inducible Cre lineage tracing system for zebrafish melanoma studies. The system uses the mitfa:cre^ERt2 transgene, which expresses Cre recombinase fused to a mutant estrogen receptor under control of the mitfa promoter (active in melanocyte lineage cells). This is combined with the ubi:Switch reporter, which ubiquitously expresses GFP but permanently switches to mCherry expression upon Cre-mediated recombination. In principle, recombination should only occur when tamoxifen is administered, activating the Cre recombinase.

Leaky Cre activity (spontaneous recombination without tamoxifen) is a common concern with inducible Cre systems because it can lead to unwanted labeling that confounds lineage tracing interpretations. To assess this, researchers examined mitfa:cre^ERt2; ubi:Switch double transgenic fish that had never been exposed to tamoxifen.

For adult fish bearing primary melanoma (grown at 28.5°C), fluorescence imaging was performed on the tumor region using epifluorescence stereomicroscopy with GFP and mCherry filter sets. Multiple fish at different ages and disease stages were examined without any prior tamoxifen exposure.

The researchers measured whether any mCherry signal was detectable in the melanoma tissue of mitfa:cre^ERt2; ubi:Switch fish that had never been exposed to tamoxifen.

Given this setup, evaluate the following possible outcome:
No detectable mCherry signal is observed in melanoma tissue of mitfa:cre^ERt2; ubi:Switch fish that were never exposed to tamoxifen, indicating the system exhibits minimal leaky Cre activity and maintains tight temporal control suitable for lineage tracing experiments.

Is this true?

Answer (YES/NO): YES